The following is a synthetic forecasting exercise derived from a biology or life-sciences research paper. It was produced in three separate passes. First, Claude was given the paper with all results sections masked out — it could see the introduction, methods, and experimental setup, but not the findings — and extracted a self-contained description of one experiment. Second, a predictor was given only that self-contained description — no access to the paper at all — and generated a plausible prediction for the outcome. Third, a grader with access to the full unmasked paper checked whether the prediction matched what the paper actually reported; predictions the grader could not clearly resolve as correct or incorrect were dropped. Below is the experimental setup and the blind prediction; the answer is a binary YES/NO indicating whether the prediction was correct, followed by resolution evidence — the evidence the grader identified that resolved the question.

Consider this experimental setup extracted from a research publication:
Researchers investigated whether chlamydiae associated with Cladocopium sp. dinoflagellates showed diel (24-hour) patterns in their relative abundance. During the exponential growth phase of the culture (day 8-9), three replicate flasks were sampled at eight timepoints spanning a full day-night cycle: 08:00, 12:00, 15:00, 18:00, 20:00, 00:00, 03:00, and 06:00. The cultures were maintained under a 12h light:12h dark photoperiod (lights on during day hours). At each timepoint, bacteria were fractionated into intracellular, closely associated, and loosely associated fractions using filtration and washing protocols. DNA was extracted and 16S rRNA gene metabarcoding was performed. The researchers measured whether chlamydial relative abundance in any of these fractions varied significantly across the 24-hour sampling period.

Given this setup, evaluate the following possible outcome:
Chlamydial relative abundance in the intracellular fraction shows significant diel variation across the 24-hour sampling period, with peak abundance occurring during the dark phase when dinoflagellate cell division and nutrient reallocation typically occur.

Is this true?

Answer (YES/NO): NO